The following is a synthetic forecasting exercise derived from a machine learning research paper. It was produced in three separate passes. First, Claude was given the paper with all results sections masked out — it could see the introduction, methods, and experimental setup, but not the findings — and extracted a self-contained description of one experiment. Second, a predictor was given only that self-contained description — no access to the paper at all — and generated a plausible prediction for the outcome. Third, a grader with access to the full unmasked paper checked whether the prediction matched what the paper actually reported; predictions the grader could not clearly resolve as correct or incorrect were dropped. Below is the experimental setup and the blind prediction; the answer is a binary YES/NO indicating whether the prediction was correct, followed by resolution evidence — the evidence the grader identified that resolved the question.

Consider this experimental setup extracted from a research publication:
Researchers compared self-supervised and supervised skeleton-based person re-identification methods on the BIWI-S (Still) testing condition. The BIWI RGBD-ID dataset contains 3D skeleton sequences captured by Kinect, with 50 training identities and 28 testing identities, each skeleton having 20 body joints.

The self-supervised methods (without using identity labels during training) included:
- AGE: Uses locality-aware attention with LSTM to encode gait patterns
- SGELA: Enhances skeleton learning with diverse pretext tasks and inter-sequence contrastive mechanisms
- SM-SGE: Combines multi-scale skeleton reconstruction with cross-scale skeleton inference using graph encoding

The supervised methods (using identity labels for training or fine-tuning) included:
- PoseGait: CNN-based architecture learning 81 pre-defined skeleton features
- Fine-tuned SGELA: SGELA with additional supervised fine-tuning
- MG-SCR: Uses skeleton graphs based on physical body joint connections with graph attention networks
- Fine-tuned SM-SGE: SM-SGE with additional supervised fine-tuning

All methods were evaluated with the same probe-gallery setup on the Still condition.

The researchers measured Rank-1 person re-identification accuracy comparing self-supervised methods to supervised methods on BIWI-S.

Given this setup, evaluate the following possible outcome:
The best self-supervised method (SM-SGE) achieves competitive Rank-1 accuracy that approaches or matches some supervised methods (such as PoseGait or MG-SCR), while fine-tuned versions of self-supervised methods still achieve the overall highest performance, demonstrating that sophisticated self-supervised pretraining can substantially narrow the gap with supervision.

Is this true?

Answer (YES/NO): NO